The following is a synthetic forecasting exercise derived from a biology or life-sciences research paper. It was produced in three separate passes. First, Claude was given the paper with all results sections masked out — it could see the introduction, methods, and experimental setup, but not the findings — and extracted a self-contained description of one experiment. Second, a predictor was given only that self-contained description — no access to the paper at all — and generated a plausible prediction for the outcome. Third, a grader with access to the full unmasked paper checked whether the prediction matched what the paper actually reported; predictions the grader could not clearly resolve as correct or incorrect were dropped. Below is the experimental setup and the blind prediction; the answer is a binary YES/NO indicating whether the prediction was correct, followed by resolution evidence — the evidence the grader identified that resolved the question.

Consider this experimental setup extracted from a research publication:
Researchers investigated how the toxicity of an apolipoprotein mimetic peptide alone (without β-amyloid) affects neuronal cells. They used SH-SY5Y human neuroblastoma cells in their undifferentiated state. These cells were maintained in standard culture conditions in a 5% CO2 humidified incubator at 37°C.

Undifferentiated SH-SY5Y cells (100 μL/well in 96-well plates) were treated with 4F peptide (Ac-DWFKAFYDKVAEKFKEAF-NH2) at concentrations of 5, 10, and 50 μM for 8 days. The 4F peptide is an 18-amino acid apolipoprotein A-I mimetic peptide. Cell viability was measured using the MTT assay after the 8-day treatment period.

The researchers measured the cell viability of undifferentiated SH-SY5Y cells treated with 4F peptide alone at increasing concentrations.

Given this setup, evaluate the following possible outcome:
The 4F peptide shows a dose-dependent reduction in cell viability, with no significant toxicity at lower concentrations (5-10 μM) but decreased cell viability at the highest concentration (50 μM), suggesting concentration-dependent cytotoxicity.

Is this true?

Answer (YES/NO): NO